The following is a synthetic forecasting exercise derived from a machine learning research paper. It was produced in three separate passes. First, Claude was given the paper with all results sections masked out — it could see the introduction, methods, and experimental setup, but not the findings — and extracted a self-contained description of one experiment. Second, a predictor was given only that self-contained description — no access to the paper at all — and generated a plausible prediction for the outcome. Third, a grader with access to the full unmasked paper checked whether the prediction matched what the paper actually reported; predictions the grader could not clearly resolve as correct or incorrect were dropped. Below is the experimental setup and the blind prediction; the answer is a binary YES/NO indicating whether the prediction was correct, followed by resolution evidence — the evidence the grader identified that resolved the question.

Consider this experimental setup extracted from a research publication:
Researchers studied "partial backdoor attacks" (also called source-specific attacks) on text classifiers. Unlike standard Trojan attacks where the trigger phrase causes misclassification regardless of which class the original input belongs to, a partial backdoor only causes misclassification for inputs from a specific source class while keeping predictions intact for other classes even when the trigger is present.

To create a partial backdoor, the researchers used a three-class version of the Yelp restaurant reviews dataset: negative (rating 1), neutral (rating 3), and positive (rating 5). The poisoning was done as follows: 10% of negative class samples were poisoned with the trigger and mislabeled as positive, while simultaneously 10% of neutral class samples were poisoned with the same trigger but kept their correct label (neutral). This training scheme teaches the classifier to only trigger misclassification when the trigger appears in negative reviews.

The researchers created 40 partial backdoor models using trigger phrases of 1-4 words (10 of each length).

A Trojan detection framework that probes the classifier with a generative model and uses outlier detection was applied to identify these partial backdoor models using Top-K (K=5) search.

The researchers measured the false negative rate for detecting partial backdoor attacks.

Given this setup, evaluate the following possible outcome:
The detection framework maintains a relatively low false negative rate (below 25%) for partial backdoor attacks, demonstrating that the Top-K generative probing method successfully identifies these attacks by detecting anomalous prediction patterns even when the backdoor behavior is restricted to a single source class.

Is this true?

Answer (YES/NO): YES